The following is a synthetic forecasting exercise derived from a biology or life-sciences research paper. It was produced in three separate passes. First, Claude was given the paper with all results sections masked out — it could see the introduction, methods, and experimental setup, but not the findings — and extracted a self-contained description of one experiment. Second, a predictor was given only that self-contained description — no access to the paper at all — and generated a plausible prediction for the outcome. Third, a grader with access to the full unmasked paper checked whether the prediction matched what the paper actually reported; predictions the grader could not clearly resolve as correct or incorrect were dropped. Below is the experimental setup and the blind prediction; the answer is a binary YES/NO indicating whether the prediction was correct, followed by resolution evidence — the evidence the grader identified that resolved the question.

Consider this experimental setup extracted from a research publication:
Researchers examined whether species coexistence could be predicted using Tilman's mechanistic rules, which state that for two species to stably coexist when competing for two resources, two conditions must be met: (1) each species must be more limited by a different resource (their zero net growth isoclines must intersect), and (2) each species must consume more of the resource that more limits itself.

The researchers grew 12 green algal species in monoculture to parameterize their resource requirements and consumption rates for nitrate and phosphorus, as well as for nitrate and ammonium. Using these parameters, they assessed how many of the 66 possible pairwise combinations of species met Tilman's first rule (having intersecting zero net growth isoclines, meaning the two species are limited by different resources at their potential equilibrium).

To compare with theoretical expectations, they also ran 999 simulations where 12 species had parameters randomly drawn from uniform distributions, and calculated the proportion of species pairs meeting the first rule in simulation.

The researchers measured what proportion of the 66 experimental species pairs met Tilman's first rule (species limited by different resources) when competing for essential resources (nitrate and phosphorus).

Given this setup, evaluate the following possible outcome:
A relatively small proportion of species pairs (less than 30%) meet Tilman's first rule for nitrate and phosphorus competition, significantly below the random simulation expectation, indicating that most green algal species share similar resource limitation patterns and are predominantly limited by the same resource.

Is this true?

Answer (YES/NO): NO